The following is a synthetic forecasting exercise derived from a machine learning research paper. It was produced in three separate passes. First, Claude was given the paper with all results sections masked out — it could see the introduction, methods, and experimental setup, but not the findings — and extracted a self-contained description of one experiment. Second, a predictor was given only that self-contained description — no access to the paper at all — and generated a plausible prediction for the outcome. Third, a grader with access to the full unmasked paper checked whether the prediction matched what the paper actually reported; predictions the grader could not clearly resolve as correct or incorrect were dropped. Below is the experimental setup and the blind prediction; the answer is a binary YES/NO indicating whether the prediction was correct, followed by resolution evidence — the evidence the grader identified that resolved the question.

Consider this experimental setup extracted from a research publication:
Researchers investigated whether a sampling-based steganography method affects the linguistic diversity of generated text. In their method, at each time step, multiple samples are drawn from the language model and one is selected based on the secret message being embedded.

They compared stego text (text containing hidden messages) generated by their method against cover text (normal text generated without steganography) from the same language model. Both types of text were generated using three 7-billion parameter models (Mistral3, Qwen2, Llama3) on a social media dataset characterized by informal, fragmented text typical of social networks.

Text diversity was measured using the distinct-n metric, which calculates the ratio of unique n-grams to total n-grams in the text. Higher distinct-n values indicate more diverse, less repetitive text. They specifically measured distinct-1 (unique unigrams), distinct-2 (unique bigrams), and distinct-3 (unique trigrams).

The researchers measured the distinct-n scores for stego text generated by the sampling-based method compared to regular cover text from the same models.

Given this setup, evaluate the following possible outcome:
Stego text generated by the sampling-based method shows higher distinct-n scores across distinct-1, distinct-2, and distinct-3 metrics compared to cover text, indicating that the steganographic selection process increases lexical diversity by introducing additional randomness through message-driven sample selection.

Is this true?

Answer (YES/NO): NO